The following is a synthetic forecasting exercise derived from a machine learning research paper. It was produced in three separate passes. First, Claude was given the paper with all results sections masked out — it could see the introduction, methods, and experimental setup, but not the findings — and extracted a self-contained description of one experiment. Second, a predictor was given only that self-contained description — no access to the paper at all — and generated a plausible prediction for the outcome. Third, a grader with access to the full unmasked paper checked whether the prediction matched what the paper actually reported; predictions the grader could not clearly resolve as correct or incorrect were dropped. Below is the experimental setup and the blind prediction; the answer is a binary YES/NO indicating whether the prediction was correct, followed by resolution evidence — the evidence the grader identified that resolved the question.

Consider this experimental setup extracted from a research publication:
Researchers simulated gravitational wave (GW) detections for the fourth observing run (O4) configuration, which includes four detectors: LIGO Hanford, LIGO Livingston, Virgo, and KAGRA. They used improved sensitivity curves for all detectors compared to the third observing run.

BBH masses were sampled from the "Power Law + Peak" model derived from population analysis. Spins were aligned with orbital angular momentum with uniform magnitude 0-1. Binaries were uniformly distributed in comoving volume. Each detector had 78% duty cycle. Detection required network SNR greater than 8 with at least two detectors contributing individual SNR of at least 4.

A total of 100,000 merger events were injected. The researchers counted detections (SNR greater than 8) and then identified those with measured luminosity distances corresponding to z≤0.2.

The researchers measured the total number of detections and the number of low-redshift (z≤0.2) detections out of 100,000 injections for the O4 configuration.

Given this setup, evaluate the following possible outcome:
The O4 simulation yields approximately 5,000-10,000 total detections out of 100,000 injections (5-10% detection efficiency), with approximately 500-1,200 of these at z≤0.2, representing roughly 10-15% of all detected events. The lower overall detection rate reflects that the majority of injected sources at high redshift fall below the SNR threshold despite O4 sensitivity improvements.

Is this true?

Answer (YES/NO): NO